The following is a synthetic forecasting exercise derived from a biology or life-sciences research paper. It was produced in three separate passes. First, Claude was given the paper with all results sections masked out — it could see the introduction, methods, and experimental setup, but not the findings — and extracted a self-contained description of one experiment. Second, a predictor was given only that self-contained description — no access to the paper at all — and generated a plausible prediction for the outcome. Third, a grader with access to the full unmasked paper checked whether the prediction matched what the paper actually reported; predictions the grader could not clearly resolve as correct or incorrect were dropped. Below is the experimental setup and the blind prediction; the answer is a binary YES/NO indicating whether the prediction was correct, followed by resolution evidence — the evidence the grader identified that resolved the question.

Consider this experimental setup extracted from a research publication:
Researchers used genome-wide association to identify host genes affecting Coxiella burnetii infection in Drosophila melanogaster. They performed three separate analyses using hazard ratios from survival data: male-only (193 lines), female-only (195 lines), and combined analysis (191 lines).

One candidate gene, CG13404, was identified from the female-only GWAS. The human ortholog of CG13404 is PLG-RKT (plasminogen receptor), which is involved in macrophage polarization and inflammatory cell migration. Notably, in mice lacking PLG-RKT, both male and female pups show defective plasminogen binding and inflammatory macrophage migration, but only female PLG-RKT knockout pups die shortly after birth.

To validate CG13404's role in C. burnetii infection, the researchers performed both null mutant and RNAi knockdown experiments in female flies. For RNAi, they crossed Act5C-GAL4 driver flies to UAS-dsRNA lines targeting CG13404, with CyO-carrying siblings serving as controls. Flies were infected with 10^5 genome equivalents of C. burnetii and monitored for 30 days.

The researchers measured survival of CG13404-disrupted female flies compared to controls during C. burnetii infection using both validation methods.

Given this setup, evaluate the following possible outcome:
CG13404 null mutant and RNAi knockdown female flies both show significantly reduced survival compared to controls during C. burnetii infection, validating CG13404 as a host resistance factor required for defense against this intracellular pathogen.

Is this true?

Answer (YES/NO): NO